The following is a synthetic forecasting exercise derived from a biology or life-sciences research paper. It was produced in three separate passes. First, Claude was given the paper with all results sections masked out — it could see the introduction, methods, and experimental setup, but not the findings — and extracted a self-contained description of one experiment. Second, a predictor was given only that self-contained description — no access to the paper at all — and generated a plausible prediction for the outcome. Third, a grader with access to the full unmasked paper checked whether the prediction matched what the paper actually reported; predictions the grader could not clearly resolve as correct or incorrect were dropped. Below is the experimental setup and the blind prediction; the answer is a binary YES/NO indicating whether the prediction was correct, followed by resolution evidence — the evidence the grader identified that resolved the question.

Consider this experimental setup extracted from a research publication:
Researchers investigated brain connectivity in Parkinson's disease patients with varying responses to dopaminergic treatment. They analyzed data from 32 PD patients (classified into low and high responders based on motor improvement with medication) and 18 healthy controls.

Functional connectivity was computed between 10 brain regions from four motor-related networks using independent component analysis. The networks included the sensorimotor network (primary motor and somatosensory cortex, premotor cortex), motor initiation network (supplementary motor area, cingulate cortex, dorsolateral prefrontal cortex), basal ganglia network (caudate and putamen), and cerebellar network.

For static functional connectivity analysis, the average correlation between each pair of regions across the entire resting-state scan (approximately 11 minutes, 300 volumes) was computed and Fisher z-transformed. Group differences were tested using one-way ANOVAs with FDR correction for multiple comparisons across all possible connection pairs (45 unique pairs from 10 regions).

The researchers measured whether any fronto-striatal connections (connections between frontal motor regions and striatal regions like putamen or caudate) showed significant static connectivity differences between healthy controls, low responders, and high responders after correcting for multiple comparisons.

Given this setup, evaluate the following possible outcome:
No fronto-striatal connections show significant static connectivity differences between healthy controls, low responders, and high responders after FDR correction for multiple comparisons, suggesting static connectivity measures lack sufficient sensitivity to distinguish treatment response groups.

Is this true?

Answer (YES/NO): YES